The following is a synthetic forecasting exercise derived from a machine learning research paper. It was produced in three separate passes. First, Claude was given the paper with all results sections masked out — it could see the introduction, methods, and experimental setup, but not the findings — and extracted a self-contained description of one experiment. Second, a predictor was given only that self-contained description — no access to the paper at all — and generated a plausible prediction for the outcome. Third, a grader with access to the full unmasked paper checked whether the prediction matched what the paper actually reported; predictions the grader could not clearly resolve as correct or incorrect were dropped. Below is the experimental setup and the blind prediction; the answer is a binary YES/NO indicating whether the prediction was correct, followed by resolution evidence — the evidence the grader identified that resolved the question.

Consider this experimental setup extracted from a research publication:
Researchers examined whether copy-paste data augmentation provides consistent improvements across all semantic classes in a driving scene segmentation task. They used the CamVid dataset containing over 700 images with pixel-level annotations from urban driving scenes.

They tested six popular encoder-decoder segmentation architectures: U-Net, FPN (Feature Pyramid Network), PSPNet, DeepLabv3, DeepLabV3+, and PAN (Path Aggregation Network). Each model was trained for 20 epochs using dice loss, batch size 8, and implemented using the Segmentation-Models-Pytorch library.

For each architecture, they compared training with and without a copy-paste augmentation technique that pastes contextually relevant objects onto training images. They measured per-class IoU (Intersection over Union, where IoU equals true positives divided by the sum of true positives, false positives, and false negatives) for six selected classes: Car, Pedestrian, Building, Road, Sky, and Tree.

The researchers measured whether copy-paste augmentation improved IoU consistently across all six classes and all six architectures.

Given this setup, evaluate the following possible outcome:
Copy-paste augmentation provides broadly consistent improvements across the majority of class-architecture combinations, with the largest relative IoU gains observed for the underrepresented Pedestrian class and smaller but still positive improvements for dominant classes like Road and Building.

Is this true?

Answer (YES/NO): YES